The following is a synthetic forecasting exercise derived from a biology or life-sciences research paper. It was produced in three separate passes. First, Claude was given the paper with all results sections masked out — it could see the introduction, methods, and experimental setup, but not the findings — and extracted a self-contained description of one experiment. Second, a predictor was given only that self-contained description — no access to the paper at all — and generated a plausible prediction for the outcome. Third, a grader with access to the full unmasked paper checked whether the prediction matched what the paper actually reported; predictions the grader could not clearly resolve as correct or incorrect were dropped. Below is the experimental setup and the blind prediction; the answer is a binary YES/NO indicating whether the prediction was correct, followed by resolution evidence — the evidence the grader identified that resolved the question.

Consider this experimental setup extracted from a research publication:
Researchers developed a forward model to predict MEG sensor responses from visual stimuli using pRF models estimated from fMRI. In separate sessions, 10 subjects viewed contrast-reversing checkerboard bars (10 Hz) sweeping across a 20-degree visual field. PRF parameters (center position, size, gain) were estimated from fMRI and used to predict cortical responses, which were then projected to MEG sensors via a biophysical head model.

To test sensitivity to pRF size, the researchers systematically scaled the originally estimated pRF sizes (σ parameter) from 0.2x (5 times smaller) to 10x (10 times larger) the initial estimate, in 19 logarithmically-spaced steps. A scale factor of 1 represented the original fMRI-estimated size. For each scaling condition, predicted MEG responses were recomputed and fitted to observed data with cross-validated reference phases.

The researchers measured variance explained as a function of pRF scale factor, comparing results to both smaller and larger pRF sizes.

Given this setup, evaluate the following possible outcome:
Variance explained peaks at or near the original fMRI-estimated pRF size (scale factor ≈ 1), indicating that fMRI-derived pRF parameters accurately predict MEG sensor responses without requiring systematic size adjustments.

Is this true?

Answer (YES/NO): NO